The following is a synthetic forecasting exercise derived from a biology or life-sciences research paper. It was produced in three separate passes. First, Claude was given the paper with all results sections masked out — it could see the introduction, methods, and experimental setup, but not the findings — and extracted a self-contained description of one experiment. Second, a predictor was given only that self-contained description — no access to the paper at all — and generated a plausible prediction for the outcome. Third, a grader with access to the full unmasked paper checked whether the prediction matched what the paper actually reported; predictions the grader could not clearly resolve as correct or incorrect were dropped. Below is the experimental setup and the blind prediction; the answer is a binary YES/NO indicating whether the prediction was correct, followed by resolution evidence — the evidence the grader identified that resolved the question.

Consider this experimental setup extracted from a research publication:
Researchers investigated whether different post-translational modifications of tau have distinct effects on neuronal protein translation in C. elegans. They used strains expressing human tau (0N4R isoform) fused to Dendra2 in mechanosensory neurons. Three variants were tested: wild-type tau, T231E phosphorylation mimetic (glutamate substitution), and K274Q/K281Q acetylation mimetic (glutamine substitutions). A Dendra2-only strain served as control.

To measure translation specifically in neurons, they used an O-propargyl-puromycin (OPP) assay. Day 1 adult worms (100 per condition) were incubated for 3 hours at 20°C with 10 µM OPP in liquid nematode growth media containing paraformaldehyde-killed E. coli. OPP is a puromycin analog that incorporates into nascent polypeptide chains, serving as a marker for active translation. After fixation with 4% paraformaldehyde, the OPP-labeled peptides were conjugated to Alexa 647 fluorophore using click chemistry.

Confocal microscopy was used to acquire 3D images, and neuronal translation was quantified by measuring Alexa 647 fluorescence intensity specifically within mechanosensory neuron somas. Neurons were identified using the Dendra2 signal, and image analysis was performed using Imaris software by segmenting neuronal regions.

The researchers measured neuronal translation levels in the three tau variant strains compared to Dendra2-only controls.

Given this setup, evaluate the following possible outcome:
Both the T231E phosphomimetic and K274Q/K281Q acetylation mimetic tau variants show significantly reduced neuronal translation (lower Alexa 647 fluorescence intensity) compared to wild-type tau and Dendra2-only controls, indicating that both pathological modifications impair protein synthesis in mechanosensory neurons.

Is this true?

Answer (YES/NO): NO